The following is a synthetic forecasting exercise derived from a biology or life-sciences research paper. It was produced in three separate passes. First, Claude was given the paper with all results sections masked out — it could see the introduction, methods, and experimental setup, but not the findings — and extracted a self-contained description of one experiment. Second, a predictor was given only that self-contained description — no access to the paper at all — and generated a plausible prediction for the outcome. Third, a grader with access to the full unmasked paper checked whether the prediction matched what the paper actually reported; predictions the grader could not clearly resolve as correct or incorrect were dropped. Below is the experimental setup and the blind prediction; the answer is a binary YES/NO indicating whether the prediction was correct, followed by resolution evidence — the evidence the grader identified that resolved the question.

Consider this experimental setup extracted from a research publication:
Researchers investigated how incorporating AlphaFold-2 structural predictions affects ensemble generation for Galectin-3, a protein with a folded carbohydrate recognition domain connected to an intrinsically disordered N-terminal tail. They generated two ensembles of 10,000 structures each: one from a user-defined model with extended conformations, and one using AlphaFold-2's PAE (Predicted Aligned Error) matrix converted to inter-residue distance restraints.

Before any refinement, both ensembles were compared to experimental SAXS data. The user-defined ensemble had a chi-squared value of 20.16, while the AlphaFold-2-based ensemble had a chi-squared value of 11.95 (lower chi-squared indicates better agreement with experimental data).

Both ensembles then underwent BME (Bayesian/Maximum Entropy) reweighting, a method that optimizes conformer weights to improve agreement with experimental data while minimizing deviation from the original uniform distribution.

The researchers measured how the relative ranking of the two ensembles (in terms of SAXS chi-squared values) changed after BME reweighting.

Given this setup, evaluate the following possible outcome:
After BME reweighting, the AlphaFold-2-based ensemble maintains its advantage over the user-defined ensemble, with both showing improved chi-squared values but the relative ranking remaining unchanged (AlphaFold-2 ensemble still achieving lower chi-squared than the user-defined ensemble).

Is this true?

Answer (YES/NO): NO